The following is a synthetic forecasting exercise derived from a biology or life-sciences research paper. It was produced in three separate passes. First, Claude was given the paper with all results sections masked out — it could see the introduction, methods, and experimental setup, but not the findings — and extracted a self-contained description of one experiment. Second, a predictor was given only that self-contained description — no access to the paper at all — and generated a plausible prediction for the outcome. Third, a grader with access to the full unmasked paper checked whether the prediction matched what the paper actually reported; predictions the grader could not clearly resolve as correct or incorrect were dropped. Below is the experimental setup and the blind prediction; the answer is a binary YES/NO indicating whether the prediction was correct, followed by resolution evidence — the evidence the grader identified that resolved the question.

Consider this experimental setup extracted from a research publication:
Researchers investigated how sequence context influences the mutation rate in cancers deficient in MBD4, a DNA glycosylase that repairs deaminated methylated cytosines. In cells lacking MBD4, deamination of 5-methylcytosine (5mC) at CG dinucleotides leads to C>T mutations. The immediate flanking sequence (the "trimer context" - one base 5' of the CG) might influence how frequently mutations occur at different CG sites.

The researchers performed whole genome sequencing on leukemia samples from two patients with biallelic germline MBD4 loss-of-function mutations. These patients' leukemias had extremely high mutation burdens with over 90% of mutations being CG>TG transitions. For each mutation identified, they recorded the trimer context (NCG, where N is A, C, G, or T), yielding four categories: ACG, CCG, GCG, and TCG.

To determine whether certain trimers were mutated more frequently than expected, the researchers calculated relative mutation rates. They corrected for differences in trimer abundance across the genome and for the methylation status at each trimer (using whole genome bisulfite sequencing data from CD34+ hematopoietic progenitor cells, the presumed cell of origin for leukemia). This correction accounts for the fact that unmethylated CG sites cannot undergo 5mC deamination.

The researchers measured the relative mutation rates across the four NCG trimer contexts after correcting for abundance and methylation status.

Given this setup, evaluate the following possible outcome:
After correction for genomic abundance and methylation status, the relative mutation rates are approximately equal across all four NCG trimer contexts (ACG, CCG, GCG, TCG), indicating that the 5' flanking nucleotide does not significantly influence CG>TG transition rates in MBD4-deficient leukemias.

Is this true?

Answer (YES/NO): NO